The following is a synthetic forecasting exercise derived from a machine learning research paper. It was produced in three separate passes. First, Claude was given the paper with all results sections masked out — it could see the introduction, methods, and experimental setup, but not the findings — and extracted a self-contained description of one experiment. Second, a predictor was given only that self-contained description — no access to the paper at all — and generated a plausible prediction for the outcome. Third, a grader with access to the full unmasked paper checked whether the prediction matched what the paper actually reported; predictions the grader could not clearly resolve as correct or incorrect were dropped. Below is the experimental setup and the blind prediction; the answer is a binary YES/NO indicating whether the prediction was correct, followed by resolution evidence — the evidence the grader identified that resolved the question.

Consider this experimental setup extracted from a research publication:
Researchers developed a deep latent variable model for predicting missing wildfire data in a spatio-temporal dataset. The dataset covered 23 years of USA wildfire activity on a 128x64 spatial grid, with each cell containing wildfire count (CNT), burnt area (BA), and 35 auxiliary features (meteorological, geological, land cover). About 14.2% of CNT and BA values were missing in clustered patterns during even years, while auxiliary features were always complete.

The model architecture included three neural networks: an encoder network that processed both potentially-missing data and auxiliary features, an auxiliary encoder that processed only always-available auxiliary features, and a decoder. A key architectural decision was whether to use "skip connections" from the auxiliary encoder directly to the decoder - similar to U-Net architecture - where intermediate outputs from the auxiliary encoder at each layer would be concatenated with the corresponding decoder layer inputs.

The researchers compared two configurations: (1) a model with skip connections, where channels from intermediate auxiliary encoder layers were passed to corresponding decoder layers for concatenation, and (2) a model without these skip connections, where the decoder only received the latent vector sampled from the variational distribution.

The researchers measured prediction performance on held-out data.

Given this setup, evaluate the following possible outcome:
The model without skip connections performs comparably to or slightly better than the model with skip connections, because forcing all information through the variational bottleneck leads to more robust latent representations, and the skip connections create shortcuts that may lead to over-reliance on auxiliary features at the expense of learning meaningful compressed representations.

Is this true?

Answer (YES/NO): NO